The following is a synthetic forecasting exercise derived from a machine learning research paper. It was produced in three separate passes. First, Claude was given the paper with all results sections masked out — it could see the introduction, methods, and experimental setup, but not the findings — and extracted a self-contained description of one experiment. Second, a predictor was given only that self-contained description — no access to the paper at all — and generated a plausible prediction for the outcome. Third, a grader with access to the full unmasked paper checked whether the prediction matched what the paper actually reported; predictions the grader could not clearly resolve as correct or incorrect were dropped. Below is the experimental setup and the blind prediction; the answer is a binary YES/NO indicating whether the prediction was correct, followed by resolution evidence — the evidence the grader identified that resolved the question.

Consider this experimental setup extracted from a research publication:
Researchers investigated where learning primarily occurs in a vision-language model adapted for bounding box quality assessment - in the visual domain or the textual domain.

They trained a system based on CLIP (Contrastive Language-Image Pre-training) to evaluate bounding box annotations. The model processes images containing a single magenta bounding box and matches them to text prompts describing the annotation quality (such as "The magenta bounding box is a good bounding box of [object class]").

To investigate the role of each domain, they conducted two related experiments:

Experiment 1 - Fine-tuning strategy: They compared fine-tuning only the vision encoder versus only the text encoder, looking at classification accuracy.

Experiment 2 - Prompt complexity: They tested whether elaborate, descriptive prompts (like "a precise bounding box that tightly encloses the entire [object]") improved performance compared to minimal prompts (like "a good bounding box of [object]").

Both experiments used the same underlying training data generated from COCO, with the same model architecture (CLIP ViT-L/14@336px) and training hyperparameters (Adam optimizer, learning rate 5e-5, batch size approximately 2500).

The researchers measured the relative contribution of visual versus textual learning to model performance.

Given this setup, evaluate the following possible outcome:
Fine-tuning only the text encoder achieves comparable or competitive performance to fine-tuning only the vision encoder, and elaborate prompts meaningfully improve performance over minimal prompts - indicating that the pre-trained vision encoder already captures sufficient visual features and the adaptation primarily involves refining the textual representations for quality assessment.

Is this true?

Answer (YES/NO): NO